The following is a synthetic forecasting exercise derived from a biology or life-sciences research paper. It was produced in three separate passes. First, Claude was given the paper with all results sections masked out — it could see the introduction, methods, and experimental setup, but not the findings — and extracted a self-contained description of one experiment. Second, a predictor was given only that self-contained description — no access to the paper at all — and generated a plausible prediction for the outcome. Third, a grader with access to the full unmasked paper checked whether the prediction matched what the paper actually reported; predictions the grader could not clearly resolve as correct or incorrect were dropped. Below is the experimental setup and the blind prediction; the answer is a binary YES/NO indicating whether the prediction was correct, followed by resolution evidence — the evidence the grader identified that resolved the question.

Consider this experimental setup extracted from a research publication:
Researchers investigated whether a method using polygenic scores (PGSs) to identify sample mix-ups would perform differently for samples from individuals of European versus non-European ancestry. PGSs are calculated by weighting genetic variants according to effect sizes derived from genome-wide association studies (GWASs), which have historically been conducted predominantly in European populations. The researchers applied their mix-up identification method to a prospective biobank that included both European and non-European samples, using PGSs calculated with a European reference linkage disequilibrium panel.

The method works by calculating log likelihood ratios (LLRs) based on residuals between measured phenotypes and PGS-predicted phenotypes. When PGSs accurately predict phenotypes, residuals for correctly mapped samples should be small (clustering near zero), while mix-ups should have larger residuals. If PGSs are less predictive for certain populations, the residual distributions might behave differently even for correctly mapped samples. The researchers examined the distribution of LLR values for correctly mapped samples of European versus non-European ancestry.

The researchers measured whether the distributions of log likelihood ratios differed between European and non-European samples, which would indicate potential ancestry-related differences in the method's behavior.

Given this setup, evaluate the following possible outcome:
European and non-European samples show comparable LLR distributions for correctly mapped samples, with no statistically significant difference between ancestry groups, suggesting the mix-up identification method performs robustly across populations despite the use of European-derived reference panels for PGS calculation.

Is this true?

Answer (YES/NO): YES